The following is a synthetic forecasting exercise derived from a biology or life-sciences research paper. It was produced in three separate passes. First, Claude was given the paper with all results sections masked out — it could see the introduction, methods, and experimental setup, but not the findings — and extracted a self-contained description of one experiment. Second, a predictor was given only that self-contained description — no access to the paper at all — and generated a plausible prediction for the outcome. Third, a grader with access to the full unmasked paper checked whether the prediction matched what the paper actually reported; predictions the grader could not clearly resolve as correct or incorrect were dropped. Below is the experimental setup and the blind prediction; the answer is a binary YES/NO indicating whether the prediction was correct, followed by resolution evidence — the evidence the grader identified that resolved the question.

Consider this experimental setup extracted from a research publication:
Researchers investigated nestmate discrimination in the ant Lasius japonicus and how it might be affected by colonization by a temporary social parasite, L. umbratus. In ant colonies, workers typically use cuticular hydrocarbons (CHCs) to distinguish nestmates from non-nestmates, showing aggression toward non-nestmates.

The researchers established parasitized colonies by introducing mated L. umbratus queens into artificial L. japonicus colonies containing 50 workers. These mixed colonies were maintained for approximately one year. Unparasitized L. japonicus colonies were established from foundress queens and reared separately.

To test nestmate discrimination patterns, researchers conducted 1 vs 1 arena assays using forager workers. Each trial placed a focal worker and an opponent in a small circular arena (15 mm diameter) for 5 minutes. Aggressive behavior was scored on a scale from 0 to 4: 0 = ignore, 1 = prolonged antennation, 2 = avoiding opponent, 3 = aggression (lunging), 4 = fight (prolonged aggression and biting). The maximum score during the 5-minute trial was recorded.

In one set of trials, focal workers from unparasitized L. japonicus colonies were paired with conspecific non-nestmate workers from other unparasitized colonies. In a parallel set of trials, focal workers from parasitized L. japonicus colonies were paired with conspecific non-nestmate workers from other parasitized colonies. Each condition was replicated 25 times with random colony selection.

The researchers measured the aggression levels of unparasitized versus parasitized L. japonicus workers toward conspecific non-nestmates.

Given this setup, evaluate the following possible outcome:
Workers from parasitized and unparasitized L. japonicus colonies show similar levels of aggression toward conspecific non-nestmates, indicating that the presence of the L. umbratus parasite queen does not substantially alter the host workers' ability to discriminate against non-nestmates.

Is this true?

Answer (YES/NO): NO